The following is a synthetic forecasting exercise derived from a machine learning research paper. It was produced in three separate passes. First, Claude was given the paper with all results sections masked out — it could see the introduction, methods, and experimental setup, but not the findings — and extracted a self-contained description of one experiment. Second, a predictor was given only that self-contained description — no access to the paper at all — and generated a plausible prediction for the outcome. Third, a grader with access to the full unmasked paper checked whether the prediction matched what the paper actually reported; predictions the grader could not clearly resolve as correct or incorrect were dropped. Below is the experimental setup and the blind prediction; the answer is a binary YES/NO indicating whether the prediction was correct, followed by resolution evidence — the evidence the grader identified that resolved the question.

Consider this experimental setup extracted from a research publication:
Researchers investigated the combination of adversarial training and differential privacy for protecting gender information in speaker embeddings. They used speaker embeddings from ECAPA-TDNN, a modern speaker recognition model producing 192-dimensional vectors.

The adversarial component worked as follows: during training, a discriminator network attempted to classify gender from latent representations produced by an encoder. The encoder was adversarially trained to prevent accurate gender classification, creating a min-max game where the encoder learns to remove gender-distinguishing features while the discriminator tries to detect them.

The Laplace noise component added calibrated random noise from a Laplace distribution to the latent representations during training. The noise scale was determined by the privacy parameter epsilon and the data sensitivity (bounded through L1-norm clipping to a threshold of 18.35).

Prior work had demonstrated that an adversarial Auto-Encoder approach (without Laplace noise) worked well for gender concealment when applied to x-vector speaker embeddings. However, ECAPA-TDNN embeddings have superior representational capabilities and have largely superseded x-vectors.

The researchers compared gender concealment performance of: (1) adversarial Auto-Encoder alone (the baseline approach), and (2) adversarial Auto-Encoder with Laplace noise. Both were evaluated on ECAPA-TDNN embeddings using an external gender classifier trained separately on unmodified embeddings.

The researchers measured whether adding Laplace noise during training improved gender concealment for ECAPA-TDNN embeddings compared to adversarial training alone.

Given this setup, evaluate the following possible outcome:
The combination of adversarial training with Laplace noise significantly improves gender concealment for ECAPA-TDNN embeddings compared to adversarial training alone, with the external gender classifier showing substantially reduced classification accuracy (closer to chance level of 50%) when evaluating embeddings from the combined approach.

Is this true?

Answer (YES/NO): YES